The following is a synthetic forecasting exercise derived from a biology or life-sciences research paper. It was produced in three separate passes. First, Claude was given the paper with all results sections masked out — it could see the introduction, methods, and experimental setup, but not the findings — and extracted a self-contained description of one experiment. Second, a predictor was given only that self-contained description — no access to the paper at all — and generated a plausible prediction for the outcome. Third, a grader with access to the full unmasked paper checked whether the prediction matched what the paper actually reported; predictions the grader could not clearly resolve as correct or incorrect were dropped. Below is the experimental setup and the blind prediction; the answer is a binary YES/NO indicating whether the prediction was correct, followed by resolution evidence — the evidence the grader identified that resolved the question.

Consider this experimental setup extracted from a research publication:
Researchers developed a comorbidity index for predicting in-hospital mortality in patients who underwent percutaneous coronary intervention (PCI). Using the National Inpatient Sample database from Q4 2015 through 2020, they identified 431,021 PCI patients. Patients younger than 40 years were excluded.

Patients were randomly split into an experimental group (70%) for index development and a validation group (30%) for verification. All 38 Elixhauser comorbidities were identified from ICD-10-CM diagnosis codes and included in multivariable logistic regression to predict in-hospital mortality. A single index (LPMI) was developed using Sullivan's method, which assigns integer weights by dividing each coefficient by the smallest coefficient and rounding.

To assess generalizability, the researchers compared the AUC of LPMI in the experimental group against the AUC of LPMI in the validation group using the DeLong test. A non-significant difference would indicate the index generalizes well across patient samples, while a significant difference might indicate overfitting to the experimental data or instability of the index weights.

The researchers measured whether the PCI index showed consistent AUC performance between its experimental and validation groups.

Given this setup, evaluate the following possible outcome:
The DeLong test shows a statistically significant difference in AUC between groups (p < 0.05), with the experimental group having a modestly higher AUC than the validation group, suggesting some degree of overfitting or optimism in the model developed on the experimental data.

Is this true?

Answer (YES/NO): NO